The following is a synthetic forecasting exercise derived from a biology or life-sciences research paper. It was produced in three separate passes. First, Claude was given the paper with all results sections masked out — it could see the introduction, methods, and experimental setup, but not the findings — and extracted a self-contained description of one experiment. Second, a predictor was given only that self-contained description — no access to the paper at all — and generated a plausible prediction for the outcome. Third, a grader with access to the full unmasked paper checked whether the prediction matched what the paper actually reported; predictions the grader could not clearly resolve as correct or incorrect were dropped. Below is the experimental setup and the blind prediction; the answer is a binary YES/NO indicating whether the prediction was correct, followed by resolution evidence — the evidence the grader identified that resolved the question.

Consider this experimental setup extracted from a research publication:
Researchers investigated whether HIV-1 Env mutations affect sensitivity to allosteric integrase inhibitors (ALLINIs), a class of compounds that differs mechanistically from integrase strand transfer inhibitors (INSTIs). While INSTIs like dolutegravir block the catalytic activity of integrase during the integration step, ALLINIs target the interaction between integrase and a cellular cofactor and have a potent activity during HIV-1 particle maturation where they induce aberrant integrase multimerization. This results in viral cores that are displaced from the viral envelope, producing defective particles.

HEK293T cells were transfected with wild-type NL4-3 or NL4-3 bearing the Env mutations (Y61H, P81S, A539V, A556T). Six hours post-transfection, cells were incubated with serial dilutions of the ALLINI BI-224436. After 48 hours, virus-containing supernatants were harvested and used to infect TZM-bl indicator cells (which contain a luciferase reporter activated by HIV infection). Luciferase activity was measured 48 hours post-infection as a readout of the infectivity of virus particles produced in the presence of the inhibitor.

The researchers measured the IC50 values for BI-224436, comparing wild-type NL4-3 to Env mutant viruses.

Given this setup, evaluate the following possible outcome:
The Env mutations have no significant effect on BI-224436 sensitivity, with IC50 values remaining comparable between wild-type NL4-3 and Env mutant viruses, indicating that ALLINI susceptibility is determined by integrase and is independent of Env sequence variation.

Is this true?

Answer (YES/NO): YES